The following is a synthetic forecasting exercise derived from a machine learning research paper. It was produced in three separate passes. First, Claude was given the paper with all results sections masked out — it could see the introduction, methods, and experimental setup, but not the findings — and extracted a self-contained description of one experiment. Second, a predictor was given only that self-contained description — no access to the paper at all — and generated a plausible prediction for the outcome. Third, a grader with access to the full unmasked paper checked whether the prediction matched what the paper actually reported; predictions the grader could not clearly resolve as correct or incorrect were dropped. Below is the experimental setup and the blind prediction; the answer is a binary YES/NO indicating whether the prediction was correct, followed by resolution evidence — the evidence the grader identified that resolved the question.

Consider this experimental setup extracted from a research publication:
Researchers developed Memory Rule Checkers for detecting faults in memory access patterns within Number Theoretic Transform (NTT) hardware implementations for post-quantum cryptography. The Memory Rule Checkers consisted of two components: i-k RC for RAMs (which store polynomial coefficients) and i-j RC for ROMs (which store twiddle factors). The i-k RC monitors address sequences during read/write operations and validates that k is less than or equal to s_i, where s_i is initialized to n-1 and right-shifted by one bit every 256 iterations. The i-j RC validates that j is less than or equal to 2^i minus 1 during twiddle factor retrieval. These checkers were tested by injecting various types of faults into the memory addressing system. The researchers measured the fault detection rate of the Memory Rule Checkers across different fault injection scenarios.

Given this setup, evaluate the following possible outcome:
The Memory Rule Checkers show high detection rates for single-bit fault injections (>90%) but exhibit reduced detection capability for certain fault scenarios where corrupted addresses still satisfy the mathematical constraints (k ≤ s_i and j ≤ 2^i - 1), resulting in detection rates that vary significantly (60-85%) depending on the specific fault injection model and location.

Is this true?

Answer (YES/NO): NO